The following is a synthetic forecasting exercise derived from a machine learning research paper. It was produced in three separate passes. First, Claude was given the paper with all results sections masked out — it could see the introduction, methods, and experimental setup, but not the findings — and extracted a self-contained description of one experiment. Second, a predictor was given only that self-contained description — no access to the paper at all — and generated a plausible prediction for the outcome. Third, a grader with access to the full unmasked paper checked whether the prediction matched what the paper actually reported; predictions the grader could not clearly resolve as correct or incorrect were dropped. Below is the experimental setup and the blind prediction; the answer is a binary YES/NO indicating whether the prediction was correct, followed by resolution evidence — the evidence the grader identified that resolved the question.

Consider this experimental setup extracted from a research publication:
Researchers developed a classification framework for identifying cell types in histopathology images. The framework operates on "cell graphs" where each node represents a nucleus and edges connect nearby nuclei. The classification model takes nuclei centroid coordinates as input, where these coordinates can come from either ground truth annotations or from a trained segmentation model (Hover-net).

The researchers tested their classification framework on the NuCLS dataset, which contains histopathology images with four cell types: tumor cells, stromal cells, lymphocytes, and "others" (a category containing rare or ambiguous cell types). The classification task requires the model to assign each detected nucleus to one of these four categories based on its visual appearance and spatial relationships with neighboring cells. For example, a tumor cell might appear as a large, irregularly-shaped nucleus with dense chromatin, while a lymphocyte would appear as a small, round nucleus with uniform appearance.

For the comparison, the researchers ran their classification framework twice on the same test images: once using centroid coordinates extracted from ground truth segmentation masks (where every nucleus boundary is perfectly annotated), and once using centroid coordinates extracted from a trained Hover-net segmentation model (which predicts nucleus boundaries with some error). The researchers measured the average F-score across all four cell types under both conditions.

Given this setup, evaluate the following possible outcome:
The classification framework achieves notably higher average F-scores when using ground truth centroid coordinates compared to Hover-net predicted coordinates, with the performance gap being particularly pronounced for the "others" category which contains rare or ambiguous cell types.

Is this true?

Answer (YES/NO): NO